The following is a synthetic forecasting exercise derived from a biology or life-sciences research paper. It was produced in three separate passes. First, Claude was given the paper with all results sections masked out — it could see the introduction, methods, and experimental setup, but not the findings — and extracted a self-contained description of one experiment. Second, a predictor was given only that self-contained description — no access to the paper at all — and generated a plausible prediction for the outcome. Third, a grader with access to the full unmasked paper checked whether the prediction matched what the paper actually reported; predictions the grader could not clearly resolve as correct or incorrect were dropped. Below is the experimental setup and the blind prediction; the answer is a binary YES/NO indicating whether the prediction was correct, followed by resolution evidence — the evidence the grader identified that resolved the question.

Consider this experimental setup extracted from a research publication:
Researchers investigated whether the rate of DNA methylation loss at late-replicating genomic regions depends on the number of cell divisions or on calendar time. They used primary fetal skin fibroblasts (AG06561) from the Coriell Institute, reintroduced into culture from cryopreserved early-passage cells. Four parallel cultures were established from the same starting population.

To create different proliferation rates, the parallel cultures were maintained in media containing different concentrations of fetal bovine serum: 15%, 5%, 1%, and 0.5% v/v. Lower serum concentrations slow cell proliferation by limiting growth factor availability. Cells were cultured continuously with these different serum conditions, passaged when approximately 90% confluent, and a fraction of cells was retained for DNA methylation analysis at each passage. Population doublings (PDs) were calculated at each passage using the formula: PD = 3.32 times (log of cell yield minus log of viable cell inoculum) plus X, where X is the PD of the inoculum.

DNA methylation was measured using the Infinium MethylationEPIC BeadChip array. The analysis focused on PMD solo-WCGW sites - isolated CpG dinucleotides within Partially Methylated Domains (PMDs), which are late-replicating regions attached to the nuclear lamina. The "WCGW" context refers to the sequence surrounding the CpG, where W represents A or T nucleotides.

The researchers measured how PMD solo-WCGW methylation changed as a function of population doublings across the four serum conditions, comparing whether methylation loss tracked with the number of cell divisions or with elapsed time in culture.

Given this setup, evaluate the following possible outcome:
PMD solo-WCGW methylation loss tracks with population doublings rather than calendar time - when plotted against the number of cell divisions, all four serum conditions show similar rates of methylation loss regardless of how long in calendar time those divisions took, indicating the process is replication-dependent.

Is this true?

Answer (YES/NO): YES